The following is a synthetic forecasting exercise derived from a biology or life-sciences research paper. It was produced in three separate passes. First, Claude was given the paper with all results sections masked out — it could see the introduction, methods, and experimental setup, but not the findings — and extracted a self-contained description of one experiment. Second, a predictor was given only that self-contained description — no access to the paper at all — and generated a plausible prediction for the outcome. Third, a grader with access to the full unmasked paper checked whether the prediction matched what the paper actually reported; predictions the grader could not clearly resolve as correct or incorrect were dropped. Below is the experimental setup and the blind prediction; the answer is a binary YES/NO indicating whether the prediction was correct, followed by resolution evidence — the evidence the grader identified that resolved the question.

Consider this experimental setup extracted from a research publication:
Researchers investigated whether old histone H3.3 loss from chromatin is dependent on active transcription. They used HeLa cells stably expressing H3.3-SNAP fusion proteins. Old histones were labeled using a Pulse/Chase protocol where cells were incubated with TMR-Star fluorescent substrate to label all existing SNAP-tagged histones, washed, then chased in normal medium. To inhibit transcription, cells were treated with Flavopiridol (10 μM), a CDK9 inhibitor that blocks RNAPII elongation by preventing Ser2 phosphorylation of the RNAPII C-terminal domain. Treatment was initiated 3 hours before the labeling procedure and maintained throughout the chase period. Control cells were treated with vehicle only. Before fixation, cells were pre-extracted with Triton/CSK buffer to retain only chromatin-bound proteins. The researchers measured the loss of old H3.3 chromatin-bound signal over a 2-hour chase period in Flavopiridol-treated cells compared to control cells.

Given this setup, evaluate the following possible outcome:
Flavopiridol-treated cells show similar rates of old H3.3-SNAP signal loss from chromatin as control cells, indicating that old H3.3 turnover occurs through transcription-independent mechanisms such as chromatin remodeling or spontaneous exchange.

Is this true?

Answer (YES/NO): NO